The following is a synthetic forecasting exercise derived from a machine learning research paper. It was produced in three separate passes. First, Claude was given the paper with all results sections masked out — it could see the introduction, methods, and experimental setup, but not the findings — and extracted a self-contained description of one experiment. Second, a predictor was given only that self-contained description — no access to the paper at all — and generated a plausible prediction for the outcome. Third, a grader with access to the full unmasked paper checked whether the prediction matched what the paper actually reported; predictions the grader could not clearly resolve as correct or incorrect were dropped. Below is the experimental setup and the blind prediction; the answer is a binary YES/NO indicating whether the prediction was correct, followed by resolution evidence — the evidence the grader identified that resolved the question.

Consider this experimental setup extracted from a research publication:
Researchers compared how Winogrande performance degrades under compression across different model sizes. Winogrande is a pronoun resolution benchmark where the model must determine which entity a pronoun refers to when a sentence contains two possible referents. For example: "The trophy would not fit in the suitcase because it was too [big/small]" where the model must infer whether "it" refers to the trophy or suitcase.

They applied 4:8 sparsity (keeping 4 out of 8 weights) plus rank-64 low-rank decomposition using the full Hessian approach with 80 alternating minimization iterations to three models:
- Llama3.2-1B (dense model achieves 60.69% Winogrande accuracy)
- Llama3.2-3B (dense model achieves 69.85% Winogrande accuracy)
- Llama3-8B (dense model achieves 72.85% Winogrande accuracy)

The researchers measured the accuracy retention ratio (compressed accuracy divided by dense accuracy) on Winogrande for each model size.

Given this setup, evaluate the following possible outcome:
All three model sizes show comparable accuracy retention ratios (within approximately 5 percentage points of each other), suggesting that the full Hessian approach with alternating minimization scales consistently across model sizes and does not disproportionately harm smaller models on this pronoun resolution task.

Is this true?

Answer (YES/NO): YES